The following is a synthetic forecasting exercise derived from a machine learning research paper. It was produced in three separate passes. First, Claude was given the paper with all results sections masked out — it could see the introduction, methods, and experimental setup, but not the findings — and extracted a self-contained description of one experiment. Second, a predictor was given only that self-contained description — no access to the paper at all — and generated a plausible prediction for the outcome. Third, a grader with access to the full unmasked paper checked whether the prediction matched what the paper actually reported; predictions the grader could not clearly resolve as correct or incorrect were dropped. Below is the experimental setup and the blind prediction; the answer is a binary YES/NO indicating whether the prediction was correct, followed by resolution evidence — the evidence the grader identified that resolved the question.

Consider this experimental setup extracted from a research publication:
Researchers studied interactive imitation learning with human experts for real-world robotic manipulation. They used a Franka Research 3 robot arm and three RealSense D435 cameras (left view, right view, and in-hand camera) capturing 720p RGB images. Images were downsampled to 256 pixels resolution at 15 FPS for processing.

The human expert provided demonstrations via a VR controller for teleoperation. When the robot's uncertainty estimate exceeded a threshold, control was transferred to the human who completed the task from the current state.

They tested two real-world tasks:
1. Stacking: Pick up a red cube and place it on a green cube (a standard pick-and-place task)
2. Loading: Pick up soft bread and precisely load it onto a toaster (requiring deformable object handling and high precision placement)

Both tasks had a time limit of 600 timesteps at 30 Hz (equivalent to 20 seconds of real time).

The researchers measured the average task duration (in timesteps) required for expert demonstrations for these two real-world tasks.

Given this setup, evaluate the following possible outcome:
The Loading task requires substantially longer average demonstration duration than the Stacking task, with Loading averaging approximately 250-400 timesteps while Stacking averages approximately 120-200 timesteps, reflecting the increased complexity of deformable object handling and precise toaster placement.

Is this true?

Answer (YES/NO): NO